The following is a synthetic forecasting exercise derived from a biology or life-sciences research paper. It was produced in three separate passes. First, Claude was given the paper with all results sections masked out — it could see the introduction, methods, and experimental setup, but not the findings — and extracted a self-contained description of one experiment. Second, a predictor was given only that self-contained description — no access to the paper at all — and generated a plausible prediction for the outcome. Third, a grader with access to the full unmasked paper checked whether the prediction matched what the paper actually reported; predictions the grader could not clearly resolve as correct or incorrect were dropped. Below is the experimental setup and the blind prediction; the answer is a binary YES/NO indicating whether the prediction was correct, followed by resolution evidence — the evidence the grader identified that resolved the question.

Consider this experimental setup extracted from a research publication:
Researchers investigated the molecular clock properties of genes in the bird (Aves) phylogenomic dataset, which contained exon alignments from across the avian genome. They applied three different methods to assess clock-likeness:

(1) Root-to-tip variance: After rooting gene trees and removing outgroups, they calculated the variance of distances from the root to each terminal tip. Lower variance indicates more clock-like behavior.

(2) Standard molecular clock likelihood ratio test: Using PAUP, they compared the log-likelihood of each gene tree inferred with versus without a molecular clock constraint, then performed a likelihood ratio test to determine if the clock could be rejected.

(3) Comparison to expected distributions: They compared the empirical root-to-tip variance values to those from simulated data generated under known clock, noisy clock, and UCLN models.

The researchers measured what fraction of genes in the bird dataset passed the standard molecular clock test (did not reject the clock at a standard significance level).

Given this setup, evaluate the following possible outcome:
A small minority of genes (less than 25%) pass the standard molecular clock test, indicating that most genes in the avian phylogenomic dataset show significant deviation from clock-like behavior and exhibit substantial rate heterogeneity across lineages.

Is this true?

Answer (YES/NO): YES